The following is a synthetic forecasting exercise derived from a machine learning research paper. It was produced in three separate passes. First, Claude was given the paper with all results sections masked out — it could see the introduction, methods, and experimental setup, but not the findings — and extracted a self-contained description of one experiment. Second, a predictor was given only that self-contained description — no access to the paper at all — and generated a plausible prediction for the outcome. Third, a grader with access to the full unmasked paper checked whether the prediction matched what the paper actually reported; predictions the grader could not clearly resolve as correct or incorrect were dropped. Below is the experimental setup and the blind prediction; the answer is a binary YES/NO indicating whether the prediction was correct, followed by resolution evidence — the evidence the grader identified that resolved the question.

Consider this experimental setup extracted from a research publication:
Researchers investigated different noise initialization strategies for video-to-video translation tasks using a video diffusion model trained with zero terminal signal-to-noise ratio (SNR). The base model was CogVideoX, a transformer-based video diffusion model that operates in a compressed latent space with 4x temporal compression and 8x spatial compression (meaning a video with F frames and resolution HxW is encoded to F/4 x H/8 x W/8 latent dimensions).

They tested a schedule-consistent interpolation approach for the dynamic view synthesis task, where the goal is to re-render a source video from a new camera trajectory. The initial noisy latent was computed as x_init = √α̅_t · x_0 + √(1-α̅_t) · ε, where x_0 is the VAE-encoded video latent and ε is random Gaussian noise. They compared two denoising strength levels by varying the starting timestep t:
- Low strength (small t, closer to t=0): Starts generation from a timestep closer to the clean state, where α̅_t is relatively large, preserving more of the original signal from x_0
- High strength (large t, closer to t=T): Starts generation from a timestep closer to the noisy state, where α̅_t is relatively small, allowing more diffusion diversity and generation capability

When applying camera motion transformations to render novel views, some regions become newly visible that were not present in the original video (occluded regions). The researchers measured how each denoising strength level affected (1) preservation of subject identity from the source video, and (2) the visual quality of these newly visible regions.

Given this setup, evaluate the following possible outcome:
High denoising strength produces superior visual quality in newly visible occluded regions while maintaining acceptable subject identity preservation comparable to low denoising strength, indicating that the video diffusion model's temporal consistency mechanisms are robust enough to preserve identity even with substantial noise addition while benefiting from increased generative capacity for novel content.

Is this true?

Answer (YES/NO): NO